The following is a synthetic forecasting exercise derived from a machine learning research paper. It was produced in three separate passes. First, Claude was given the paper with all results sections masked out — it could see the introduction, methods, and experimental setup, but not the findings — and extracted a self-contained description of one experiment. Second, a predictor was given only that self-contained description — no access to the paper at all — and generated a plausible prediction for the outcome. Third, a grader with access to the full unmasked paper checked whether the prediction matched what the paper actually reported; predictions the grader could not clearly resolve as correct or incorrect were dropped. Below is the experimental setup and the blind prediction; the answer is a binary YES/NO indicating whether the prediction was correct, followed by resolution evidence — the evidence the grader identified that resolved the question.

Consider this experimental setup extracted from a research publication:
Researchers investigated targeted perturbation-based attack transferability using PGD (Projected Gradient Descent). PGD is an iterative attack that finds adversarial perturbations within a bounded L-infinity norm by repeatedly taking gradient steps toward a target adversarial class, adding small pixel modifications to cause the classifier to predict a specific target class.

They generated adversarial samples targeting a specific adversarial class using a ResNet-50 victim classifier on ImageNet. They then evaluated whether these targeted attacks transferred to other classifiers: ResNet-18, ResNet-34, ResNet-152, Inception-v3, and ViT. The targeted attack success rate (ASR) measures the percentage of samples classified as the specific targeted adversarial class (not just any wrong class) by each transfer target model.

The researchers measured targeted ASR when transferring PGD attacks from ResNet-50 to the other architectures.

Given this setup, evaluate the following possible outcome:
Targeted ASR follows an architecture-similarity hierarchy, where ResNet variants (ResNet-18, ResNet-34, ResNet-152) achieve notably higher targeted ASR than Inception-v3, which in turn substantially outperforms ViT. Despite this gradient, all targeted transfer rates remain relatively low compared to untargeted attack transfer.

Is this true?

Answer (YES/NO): NO